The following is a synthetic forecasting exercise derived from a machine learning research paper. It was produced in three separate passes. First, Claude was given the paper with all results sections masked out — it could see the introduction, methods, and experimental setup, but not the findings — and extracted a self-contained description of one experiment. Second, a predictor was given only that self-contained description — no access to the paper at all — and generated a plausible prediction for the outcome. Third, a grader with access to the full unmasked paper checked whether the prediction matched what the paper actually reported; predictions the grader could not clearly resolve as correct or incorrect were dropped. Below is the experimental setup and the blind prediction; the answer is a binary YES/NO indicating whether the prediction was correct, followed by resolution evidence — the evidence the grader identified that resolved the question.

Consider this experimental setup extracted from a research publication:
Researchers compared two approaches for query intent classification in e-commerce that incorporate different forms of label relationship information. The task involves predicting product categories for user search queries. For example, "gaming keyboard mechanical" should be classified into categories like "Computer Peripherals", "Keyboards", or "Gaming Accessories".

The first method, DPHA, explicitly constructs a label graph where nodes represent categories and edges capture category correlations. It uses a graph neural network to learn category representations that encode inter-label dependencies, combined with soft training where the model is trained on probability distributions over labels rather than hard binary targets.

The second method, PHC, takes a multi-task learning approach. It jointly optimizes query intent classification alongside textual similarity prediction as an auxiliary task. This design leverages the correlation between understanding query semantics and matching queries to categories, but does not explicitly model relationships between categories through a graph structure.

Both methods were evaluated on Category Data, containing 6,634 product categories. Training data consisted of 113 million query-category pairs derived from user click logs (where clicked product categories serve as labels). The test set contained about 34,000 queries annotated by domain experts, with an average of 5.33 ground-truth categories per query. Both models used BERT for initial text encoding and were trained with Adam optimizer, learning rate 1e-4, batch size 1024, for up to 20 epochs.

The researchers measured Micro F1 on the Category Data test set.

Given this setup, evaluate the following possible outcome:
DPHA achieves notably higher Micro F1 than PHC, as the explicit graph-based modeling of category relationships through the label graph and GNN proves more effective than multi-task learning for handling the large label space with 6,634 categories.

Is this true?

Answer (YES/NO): NO